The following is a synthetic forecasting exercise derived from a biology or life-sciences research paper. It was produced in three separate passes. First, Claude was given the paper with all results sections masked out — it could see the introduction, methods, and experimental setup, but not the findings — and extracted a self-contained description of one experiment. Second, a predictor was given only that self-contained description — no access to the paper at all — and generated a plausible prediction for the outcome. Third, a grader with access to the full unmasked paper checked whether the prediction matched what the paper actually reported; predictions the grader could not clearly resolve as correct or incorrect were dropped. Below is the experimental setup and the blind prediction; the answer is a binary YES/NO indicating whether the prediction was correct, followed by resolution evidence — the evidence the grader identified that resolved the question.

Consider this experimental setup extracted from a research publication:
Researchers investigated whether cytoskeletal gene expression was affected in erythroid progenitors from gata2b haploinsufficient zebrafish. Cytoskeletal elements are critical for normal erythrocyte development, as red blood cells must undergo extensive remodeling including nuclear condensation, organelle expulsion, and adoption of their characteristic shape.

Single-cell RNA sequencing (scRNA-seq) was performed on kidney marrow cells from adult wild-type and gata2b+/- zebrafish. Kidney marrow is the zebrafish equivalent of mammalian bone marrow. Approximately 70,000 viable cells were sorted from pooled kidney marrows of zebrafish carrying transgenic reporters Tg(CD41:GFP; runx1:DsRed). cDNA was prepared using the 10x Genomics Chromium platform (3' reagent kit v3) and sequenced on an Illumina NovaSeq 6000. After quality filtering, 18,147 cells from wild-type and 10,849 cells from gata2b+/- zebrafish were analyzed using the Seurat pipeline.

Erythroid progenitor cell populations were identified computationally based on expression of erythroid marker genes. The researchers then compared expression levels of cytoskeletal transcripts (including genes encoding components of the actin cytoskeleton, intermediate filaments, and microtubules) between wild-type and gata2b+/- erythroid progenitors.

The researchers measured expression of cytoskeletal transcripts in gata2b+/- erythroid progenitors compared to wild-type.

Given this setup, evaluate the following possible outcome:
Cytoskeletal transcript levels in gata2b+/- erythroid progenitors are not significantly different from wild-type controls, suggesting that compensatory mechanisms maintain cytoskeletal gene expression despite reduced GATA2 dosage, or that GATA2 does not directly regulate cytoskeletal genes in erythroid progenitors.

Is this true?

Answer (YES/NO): NO